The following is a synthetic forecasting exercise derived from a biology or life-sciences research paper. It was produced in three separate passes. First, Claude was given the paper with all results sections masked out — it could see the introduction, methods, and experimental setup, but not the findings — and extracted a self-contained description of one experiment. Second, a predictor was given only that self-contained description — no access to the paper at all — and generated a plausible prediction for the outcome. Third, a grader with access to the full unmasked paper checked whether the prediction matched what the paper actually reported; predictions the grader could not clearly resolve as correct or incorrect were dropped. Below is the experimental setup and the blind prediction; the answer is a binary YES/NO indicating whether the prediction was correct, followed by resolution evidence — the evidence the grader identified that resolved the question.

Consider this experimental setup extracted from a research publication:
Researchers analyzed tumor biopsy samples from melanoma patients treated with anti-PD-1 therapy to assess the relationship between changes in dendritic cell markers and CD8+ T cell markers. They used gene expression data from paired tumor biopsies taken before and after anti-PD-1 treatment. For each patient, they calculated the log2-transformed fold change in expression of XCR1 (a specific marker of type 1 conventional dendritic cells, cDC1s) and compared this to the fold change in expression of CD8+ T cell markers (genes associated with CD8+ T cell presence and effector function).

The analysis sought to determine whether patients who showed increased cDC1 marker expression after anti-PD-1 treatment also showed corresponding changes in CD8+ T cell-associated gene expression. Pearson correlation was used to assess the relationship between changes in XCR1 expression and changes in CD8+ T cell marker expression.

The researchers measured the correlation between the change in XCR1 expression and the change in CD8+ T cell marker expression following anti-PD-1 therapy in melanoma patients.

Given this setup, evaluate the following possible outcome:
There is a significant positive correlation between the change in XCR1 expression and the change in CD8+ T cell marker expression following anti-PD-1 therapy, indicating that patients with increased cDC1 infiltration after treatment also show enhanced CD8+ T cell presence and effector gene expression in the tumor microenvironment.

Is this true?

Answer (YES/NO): YES